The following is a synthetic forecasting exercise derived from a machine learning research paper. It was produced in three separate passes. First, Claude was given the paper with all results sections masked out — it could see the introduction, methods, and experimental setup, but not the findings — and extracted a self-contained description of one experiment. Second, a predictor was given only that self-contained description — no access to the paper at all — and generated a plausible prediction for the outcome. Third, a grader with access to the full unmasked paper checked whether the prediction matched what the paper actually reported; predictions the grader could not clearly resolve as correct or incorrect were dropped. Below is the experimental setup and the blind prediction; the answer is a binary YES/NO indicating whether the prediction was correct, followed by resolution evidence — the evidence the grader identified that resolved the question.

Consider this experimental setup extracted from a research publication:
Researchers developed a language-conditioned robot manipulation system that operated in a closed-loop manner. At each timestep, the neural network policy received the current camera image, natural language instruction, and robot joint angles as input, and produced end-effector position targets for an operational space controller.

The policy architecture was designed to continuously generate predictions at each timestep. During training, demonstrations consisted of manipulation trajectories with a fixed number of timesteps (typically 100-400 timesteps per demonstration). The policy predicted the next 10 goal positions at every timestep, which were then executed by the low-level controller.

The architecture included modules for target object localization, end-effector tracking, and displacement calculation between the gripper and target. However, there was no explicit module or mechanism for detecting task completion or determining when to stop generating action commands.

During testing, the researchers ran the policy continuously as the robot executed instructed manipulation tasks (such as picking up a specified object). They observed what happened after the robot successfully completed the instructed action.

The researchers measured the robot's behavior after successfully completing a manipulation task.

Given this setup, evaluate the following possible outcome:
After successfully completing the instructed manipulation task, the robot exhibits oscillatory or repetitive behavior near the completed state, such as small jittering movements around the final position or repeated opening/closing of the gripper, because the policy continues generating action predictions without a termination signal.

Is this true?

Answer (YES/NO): NO